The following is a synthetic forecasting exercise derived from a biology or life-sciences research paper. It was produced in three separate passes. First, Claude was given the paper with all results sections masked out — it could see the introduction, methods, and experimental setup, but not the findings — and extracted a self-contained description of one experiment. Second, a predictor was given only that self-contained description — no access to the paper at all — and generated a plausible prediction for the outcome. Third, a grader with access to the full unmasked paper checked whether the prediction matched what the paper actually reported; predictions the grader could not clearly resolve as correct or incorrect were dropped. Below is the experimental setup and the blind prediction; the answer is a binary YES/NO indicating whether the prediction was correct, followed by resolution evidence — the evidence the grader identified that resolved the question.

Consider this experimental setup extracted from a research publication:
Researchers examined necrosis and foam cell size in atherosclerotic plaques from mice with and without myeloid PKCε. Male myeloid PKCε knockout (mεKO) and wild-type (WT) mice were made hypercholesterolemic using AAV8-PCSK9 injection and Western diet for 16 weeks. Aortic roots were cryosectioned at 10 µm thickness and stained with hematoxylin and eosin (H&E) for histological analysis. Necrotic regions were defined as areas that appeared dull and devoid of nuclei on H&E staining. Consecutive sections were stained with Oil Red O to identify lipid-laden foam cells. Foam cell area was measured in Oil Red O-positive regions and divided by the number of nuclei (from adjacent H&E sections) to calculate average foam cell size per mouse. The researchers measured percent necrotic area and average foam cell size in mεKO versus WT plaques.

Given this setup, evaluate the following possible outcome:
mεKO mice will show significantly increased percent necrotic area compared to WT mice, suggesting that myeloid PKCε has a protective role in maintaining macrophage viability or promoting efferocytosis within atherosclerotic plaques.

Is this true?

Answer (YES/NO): YES